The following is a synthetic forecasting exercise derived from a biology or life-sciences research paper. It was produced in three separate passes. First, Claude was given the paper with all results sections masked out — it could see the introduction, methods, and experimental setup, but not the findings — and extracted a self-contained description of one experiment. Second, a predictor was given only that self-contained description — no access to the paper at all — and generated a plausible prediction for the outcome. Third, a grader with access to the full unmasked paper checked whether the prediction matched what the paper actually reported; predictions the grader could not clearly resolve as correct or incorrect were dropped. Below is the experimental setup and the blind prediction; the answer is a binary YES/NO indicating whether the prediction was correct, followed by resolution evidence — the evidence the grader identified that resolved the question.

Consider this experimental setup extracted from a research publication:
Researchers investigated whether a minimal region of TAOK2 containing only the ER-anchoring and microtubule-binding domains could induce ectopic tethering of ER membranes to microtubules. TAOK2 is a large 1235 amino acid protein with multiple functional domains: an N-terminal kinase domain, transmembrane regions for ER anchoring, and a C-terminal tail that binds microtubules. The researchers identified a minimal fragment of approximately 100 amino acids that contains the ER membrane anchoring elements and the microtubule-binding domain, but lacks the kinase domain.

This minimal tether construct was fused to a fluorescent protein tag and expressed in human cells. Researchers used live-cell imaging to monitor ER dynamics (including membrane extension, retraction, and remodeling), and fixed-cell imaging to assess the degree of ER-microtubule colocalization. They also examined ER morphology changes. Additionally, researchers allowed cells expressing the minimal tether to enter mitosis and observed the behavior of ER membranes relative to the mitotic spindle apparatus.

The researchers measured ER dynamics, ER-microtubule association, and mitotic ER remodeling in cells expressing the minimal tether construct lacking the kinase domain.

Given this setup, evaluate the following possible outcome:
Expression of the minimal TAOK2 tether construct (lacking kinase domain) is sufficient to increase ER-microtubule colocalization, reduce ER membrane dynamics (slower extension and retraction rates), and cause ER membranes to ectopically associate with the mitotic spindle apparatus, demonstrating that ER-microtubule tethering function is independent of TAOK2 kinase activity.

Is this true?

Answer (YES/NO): YES